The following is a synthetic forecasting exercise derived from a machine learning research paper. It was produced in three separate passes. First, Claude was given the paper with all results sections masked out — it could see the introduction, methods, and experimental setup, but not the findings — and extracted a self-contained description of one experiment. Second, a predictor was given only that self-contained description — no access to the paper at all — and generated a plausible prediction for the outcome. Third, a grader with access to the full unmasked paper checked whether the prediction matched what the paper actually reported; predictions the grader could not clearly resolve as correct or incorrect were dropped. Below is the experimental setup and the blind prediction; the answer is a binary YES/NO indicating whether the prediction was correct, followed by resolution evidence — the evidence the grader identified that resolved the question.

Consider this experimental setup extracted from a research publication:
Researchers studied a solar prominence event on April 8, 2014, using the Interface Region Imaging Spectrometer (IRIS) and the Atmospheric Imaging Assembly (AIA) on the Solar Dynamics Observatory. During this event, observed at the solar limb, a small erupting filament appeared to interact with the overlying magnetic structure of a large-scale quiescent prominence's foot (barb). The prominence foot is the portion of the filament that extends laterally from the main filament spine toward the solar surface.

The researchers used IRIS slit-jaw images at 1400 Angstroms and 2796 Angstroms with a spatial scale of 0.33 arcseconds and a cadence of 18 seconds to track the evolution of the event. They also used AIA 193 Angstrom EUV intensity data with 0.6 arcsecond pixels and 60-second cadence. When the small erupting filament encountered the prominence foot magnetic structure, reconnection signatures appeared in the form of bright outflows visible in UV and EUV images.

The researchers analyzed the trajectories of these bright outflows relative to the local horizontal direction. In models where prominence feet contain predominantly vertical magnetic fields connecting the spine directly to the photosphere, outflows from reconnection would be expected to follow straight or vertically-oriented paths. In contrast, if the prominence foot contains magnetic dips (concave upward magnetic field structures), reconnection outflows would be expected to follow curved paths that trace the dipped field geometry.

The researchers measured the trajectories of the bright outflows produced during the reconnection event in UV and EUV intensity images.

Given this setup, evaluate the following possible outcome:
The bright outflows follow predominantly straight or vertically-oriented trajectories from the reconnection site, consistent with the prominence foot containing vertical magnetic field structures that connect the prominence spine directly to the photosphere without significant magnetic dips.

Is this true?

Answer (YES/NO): NO